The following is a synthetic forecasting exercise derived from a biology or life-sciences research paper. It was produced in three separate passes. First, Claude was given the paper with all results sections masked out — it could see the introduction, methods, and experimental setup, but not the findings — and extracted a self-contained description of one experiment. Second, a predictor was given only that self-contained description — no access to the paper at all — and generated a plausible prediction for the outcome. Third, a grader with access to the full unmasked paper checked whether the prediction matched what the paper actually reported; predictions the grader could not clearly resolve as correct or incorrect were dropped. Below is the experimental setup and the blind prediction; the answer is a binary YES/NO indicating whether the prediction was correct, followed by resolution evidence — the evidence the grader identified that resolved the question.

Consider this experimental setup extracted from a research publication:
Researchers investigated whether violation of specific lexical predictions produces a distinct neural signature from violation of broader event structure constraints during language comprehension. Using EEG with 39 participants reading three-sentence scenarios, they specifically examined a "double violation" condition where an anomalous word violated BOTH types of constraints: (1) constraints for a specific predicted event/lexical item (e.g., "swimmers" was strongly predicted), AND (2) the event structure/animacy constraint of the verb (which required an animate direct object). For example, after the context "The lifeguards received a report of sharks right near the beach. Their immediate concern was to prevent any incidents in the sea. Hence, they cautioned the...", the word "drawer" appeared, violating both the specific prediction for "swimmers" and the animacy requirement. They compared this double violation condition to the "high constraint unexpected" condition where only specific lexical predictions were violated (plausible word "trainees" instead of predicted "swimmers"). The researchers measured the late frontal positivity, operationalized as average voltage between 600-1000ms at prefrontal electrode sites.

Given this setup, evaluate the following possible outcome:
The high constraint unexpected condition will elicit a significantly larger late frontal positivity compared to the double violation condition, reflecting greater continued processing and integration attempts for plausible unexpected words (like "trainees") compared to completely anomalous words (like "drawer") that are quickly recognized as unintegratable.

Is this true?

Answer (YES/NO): YES